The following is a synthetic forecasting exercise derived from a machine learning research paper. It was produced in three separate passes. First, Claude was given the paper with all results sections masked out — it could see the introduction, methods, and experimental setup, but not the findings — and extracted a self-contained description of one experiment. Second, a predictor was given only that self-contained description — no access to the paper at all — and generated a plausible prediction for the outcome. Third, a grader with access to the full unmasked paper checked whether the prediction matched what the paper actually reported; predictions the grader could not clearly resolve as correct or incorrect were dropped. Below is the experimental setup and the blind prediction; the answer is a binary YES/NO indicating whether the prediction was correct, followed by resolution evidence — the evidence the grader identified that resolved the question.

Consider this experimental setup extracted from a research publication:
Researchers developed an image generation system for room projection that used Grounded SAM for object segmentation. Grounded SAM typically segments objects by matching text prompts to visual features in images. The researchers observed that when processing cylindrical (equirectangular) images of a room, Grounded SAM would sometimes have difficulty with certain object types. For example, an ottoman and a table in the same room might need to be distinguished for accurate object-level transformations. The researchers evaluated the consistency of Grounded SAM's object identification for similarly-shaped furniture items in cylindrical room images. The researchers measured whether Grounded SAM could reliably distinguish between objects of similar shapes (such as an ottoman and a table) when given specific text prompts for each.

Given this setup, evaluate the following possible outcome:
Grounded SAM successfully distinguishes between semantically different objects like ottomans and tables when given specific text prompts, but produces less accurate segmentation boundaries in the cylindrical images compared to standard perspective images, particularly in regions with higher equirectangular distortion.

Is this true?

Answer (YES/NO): NO